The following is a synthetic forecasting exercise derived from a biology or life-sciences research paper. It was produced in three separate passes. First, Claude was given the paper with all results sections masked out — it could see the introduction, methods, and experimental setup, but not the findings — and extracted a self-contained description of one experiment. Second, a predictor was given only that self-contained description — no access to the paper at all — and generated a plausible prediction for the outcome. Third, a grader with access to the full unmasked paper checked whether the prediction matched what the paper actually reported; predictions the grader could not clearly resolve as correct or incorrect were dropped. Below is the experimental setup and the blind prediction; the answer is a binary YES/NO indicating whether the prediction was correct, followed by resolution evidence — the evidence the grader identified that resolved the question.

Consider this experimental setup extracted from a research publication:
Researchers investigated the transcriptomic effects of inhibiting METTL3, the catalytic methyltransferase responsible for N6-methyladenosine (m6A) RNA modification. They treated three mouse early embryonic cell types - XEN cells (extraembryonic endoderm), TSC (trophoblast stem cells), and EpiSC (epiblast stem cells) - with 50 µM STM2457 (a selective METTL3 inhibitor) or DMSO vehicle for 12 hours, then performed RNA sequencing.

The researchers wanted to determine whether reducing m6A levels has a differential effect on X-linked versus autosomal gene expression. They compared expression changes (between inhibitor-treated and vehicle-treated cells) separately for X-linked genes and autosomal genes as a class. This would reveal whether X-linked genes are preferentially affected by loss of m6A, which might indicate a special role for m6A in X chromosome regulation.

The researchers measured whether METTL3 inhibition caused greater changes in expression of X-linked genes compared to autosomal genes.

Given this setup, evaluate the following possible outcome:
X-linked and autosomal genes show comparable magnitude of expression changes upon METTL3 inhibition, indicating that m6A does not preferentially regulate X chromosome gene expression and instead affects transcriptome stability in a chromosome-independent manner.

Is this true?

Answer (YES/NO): NO